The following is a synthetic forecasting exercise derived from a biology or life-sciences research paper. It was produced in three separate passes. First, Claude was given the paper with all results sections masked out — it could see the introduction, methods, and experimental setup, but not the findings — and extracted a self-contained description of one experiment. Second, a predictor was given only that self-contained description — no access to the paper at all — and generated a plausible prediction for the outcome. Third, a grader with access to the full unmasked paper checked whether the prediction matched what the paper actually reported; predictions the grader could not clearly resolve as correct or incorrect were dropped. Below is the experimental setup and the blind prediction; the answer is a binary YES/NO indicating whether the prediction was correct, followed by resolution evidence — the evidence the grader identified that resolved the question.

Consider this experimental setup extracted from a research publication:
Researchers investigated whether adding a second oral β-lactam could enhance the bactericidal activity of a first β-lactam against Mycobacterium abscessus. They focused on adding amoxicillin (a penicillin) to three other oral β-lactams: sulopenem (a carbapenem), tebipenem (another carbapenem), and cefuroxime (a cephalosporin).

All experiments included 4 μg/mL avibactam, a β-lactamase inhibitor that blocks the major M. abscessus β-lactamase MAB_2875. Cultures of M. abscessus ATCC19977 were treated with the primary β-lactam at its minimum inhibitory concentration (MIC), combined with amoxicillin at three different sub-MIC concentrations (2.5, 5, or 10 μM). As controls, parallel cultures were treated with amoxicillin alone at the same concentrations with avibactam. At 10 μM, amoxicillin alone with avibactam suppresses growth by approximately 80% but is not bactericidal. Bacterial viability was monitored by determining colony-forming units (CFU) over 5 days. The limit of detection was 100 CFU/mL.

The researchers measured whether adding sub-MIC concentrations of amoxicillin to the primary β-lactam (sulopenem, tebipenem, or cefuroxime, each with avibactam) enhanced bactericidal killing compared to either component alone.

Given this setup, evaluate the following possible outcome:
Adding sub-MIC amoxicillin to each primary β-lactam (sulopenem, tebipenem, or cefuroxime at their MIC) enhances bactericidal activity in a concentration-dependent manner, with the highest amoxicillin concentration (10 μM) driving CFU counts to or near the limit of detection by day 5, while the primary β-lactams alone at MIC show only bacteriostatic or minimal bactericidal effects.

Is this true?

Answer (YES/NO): YES